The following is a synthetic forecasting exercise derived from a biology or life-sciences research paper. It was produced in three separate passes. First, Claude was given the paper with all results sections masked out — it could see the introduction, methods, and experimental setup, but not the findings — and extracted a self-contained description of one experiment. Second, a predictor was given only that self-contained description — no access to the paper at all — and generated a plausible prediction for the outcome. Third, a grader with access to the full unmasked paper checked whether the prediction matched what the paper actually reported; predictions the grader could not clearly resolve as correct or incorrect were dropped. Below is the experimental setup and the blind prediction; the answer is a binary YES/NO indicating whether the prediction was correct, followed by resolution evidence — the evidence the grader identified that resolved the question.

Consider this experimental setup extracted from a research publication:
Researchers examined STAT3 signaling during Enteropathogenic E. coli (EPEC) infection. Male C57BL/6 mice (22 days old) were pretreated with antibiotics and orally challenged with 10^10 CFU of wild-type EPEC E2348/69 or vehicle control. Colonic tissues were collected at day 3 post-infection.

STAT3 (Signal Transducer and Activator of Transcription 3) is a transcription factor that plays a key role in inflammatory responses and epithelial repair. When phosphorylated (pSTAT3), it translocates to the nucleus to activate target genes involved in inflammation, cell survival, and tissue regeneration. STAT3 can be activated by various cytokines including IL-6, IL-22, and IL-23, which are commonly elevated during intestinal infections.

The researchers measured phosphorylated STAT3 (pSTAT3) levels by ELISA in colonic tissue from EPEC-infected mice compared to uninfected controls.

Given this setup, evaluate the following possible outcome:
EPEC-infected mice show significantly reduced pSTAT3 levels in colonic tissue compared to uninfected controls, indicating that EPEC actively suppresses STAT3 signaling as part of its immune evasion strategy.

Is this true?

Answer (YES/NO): NO